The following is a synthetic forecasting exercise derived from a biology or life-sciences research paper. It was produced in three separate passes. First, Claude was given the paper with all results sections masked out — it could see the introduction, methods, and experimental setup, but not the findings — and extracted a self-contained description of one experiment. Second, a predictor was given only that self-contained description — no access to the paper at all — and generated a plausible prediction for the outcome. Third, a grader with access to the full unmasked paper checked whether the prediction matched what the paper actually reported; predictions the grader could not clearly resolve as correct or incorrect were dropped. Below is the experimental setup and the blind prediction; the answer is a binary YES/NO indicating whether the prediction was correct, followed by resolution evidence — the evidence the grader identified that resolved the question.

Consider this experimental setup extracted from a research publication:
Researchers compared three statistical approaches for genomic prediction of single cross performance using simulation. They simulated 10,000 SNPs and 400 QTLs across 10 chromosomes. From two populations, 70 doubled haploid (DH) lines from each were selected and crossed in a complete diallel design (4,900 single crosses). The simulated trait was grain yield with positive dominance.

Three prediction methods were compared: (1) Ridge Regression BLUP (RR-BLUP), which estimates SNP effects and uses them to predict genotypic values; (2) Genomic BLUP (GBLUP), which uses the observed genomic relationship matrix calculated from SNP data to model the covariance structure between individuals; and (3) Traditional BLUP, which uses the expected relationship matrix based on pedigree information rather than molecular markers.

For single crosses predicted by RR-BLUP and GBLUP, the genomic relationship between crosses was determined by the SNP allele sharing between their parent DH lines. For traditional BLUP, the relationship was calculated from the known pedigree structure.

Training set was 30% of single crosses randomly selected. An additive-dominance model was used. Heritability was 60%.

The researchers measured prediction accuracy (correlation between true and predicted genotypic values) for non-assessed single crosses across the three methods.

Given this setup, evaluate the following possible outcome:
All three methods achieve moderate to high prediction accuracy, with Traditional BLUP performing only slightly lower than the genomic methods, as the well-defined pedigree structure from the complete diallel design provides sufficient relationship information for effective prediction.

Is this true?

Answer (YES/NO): NO